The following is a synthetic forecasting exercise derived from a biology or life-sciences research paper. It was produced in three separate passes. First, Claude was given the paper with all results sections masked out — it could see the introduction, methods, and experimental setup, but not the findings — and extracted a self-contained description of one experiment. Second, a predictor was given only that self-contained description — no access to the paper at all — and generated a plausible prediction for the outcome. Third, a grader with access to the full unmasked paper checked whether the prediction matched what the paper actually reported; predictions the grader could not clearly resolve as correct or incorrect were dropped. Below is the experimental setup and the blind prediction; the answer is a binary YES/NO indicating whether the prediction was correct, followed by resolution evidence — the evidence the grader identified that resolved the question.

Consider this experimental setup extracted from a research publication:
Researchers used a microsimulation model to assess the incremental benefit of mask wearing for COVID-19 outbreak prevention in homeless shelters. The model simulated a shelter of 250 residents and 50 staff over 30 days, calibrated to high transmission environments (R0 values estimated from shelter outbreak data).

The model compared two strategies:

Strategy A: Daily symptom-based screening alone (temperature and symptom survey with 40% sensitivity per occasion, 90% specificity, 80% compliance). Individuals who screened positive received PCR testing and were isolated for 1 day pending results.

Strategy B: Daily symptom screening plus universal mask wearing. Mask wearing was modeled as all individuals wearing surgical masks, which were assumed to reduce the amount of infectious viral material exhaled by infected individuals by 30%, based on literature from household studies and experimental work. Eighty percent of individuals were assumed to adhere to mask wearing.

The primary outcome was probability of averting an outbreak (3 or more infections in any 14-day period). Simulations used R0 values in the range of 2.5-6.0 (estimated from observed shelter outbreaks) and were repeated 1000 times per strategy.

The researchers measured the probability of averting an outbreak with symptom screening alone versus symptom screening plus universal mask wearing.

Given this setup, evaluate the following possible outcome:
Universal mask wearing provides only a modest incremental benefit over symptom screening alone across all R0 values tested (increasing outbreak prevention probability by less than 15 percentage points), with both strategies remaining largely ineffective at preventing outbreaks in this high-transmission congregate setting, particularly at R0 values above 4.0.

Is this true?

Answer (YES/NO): YES